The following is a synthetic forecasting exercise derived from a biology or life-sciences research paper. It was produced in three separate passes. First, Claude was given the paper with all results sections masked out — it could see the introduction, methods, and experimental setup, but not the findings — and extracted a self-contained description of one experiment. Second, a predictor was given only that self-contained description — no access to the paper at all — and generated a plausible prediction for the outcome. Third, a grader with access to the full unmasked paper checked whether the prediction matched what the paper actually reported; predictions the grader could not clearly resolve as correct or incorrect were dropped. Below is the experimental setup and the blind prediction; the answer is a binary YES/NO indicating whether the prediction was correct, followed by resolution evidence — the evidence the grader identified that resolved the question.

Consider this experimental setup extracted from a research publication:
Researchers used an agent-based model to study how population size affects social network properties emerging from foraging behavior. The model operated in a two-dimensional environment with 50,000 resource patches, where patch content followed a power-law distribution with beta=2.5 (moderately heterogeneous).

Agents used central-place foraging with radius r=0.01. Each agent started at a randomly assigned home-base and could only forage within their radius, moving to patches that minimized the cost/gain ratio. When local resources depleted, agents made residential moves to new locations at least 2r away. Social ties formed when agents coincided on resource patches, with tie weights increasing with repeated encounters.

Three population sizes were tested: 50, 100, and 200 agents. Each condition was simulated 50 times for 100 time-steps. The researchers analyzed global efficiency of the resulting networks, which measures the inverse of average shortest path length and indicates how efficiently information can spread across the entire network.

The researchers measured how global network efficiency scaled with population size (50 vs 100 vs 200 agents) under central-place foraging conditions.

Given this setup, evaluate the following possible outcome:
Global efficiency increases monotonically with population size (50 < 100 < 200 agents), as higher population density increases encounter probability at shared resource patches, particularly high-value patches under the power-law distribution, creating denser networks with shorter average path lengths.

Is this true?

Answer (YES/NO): YES